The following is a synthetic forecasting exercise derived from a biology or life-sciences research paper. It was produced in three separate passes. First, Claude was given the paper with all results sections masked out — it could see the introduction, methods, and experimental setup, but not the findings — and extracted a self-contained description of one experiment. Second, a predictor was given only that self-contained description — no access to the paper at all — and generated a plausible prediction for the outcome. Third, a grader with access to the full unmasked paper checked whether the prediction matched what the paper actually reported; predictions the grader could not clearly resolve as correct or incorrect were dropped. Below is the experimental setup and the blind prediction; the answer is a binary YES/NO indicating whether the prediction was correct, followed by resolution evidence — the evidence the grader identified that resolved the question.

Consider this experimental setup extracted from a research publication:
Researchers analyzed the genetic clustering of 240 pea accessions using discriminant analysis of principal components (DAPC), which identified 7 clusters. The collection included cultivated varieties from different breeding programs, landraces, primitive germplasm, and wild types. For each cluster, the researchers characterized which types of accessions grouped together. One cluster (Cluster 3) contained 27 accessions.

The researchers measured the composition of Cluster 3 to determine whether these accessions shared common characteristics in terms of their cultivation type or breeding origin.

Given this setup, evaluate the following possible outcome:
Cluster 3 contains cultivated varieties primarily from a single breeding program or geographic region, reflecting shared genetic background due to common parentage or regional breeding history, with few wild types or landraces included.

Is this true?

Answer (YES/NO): YES